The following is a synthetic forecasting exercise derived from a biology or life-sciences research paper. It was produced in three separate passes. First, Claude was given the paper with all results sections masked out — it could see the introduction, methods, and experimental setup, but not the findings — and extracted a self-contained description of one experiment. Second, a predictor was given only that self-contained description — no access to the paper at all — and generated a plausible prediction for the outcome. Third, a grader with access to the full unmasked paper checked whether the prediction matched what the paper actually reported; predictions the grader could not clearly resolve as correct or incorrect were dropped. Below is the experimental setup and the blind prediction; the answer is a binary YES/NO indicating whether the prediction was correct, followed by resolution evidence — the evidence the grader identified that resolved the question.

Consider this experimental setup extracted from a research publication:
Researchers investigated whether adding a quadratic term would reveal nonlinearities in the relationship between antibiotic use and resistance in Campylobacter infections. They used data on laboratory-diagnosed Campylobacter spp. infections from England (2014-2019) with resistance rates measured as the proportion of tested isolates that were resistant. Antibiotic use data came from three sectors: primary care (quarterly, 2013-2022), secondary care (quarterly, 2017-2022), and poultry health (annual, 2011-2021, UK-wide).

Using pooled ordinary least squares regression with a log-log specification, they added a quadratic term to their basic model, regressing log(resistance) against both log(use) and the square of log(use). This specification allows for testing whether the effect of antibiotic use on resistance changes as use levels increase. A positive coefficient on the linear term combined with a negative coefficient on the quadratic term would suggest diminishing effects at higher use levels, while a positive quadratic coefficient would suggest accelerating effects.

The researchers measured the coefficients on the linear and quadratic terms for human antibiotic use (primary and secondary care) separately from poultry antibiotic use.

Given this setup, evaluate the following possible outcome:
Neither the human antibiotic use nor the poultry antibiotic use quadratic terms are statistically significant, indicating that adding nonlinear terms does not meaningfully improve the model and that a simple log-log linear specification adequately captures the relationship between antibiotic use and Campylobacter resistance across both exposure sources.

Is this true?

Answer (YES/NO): NO